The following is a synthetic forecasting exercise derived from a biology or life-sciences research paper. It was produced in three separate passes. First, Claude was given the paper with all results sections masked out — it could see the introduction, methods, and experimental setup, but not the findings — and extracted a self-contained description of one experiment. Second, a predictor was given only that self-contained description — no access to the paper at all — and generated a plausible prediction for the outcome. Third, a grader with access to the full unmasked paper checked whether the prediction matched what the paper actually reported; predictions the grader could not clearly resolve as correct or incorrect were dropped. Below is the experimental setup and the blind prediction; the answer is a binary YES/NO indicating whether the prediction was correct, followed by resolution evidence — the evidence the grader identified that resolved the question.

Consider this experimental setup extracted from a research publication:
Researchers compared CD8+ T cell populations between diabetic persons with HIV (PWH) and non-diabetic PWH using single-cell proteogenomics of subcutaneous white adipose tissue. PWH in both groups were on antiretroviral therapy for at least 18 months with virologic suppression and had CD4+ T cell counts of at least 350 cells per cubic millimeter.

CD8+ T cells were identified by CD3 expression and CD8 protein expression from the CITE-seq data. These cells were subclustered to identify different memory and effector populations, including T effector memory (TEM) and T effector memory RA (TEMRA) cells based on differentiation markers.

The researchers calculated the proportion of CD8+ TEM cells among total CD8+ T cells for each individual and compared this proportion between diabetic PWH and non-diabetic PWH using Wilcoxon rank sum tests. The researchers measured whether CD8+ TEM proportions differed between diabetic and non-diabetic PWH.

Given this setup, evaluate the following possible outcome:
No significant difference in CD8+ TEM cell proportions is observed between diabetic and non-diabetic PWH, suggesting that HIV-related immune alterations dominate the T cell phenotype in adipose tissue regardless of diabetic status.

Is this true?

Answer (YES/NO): YES